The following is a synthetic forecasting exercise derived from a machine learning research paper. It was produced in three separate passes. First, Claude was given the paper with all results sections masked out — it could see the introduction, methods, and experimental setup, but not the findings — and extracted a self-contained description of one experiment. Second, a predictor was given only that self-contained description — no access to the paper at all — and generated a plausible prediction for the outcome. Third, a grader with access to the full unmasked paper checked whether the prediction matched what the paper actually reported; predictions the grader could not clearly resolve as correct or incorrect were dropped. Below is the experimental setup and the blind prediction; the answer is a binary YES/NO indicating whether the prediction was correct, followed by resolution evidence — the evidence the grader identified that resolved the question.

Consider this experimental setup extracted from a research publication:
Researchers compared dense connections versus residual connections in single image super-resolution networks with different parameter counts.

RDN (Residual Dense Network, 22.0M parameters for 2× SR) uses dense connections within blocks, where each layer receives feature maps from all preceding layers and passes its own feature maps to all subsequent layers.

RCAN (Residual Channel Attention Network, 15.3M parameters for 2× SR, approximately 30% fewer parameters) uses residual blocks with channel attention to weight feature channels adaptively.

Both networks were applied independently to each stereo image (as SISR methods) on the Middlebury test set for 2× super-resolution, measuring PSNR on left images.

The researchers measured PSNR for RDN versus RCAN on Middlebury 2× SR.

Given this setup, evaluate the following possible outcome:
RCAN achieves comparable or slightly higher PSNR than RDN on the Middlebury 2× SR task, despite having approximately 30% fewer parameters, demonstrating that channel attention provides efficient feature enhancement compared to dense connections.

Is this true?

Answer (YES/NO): NO